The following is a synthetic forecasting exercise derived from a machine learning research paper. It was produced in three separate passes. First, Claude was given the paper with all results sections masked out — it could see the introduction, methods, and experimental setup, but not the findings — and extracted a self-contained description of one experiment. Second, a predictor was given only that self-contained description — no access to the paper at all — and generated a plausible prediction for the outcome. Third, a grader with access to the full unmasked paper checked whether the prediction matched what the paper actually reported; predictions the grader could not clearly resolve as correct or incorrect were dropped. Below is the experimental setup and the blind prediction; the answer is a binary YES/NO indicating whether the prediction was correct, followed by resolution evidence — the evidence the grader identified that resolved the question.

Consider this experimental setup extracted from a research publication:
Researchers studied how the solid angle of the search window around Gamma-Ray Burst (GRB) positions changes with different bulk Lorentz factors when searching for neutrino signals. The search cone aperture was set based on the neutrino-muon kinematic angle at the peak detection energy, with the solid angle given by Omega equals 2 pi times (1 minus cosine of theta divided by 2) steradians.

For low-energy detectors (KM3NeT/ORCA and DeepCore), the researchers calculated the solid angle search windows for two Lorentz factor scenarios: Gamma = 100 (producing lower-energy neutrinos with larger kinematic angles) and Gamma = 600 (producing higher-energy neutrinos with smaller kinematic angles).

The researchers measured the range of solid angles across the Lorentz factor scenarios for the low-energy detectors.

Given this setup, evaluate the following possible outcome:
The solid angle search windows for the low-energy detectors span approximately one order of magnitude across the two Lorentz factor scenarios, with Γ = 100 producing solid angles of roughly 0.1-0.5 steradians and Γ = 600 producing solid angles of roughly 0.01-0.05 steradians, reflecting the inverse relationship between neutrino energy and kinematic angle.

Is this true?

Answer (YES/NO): YES